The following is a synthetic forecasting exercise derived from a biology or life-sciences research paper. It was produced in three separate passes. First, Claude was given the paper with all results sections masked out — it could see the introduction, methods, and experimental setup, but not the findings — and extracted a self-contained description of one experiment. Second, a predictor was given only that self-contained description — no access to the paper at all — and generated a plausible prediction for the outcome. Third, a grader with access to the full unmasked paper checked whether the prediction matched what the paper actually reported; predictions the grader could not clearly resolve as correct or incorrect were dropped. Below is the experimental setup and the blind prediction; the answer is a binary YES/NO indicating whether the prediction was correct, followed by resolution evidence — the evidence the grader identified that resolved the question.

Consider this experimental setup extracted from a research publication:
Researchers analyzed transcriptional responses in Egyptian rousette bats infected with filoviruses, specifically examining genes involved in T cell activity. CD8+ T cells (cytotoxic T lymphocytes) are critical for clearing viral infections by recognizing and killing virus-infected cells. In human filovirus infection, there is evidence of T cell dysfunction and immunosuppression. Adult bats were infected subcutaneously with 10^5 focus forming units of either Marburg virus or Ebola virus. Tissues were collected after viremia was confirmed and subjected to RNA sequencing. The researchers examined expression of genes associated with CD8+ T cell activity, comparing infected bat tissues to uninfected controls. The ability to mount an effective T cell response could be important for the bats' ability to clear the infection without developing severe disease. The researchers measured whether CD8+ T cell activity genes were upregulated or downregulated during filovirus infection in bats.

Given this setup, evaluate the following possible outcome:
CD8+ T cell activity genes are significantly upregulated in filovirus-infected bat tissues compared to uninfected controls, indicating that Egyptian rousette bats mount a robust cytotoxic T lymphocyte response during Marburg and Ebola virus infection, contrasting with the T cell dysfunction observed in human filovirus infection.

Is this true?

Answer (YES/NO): YES